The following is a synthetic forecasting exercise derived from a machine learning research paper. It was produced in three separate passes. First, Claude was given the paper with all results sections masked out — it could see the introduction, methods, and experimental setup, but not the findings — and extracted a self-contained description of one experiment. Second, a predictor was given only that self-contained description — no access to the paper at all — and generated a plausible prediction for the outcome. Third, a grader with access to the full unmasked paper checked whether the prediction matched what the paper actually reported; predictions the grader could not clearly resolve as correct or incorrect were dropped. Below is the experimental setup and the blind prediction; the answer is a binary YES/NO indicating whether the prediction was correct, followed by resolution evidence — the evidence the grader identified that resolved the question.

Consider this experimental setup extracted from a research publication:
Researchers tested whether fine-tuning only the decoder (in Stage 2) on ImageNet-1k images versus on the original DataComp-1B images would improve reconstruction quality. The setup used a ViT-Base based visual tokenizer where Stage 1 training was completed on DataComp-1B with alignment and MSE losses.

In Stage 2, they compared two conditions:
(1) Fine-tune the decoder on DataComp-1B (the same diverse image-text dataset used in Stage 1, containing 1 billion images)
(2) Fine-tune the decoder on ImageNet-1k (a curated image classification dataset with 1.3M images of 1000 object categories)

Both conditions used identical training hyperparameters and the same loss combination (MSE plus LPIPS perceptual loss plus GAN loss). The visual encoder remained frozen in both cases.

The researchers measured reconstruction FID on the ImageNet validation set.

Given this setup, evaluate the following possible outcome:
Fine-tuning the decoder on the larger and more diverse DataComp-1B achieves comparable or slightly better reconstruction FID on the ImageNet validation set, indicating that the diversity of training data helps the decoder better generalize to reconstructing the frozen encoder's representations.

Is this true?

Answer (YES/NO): NO